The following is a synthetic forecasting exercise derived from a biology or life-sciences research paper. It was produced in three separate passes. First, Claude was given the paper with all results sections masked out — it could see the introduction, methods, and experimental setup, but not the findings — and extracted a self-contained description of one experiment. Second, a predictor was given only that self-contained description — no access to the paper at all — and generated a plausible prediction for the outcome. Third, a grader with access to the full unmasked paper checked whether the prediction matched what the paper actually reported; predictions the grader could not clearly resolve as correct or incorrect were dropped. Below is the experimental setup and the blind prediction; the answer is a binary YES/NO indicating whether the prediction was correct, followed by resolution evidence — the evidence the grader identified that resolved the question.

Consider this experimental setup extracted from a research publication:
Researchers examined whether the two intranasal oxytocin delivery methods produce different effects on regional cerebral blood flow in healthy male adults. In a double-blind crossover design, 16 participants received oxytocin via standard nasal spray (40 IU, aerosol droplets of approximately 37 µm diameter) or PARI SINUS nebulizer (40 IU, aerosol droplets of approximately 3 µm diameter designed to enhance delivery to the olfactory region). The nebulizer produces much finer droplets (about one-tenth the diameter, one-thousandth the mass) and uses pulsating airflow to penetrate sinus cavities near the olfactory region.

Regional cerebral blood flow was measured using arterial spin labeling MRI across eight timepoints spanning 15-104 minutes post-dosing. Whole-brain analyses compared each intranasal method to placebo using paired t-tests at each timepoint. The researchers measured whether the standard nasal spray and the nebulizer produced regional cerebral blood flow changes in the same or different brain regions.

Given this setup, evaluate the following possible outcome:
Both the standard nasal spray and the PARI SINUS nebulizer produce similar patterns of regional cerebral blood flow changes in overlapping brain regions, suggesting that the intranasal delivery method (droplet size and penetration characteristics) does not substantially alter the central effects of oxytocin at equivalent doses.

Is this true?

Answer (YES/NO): NO